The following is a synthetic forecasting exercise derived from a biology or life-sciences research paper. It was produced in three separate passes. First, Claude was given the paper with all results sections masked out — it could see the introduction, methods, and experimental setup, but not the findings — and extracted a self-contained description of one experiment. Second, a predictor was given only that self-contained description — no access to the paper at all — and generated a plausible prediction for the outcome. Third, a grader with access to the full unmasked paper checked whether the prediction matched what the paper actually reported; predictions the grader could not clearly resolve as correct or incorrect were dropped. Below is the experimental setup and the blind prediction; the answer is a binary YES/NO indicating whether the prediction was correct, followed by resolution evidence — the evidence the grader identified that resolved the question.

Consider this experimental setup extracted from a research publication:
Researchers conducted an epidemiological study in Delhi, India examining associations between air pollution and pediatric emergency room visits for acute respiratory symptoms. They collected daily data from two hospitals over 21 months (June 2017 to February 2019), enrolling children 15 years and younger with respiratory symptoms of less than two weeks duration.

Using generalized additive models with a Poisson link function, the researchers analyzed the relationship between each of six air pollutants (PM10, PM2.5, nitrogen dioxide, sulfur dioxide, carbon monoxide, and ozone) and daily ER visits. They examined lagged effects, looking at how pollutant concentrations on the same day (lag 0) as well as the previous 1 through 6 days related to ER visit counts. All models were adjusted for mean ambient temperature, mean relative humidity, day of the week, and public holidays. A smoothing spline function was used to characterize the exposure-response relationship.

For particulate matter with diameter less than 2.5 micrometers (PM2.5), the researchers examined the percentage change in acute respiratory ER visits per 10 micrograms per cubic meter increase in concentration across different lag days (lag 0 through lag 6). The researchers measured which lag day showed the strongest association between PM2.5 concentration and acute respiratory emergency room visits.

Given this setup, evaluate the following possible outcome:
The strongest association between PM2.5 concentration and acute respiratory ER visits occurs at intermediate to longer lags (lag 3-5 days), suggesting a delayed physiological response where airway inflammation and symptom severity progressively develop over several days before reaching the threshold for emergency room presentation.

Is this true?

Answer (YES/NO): NO